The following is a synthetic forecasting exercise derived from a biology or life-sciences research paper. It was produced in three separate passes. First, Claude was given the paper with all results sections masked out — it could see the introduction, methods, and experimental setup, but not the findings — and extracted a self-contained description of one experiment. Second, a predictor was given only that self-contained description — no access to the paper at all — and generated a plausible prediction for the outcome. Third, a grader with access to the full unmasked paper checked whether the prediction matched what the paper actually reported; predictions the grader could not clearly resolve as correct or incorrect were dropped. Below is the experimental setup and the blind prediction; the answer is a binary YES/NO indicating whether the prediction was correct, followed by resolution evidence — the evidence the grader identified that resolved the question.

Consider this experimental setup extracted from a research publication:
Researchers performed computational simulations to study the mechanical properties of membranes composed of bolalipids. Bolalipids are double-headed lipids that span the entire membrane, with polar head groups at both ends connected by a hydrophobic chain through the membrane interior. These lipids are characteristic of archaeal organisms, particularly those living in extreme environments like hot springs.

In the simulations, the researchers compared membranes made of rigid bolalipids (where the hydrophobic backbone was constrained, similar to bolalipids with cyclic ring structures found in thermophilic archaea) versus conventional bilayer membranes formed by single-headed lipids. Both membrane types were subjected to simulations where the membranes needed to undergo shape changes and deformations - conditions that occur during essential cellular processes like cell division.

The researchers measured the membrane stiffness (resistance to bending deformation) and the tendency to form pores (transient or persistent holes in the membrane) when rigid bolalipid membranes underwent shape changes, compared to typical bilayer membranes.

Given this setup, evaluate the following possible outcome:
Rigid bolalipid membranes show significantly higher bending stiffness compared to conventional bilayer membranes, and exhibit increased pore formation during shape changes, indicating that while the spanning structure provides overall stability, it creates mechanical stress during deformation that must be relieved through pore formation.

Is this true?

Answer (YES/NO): YES